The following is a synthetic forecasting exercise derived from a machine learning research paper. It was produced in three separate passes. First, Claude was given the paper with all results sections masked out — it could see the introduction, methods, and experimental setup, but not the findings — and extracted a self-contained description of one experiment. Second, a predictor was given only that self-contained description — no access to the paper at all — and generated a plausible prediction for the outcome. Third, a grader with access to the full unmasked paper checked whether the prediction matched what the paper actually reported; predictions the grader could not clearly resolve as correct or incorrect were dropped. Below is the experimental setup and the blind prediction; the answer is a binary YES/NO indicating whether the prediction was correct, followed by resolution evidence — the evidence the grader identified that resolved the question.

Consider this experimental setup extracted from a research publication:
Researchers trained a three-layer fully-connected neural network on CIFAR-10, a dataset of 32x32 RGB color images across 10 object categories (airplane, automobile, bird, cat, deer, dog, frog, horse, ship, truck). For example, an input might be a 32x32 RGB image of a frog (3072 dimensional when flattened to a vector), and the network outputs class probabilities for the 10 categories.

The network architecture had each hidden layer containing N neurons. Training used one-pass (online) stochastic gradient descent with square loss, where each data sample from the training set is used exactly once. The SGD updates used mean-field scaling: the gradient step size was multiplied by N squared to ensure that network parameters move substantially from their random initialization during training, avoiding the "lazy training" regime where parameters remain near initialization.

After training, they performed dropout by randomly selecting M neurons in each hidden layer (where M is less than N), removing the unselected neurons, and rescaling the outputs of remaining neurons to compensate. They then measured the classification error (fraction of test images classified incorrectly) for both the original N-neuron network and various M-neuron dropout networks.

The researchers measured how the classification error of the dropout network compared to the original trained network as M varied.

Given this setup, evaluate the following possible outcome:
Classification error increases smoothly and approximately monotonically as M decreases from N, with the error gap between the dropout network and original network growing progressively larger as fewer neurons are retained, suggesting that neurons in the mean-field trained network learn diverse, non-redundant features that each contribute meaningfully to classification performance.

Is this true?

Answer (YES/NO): NO